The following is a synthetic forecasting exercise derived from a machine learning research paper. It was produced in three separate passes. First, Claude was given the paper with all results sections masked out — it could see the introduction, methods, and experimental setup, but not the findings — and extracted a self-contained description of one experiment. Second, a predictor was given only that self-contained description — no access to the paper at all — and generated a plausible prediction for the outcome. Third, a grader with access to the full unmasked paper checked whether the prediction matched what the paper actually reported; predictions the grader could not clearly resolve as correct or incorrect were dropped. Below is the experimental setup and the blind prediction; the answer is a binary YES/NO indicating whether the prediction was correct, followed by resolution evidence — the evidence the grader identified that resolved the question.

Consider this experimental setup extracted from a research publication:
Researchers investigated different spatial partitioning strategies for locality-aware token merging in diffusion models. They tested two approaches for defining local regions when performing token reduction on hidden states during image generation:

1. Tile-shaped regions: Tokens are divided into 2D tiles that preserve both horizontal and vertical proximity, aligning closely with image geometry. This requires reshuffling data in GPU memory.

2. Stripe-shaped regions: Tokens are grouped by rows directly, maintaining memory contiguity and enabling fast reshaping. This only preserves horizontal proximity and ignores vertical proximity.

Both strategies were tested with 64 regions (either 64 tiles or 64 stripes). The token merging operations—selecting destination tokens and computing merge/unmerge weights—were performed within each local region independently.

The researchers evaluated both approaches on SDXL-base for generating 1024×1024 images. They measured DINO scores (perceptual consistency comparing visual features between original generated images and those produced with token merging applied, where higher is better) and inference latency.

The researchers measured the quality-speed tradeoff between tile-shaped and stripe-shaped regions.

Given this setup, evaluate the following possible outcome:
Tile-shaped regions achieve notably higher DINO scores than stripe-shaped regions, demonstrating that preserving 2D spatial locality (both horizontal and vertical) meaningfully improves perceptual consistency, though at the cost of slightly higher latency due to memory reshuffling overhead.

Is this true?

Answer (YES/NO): YES